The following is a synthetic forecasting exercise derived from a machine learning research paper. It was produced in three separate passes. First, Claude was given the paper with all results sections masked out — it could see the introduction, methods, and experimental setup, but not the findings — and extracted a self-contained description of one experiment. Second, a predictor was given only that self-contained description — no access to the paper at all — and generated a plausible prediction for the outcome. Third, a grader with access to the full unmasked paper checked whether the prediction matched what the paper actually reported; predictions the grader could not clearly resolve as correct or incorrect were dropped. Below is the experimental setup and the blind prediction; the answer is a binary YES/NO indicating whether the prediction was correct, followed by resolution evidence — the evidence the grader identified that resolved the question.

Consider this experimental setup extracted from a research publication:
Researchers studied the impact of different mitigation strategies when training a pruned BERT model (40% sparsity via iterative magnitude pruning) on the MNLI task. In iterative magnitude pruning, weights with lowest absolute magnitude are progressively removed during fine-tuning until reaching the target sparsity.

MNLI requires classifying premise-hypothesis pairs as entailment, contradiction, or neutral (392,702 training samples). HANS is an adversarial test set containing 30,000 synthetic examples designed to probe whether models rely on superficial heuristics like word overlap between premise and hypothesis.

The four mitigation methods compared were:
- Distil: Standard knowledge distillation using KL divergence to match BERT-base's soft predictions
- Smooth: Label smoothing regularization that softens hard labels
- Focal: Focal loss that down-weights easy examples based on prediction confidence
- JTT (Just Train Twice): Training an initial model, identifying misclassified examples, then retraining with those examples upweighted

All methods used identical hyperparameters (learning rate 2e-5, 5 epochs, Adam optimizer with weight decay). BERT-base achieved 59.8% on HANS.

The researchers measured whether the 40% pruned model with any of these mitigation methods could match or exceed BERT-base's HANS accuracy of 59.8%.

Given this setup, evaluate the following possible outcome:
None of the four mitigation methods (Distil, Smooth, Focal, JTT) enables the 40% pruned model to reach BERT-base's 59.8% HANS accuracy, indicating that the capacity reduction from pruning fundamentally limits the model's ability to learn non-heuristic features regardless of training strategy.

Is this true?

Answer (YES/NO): YES